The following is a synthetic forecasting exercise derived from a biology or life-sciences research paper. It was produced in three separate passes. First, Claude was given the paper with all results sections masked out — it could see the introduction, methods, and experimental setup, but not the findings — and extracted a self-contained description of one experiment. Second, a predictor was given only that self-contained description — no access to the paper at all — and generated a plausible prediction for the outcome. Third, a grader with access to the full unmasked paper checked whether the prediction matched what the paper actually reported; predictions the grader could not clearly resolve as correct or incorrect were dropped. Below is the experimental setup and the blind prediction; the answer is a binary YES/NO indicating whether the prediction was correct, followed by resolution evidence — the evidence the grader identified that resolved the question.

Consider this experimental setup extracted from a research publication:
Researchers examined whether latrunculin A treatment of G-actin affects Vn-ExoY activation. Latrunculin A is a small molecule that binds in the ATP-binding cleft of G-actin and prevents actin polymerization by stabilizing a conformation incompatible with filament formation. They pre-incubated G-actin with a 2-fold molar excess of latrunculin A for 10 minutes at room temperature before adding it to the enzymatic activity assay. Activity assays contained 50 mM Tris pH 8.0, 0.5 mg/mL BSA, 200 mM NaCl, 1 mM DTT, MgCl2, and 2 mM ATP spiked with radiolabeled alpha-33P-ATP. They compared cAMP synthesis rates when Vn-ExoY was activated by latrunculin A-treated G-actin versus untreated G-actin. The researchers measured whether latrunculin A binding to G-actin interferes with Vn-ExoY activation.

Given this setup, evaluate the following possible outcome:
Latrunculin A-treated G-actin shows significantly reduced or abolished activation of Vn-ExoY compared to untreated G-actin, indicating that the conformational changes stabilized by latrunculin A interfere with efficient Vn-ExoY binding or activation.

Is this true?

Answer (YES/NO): NO